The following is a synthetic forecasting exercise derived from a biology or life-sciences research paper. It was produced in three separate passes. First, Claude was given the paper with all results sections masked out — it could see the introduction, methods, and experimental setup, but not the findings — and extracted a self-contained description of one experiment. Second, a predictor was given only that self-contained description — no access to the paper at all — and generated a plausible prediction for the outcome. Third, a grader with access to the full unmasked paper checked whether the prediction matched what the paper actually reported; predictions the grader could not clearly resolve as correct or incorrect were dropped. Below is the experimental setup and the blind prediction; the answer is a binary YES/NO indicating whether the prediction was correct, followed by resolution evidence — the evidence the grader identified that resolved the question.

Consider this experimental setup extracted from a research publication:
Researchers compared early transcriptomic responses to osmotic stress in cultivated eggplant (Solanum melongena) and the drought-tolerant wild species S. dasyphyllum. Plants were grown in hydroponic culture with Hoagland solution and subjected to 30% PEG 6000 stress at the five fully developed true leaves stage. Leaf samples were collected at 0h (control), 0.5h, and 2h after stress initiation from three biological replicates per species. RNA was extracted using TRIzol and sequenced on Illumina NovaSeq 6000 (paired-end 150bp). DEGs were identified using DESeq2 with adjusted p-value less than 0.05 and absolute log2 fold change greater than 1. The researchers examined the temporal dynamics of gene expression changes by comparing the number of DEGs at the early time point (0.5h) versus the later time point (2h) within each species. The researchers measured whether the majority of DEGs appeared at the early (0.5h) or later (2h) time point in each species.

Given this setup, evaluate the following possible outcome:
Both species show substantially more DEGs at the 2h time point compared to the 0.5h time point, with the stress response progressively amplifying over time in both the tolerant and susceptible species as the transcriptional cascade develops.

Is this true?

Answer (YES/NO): YES